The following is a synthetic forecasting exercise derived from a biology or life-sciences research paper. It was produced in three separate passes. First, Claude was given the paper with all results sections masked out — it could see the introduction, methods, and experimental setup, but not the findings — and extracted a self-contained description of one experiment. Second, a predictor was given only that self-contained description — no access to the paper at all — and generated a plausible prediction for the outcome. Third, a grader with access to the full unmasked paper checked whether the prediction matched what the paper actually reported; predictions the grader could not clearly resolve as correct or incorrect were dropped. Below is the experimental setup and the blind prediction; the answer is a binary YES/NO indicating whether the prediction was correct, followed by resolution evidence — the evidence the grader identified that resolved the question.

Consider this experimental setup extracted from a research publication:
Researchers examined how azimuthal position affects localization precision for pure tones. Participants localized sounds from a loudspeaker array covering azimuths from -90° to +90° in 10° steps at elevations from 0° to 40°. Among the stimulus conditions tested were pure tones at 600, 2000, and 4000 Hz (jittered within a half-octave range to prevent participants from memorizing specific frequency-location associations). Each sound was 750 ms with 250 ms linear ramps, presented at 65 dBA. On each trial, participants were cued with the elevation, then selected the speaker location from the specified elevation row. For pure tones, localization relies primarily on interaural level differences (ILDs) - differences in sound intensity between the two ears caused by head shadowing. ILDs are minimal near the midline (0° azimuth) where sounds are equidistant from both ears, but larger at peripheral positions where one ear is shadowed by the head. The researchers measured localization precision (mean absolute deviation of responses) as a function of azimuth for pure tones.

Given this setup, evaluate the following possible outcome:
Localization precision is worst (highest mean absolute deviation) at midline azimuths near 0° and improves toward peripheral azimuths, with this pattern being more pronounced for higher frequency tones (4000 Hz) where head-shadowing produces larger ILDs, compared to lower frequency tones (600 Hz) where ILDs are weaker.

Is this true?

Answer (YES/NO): NO